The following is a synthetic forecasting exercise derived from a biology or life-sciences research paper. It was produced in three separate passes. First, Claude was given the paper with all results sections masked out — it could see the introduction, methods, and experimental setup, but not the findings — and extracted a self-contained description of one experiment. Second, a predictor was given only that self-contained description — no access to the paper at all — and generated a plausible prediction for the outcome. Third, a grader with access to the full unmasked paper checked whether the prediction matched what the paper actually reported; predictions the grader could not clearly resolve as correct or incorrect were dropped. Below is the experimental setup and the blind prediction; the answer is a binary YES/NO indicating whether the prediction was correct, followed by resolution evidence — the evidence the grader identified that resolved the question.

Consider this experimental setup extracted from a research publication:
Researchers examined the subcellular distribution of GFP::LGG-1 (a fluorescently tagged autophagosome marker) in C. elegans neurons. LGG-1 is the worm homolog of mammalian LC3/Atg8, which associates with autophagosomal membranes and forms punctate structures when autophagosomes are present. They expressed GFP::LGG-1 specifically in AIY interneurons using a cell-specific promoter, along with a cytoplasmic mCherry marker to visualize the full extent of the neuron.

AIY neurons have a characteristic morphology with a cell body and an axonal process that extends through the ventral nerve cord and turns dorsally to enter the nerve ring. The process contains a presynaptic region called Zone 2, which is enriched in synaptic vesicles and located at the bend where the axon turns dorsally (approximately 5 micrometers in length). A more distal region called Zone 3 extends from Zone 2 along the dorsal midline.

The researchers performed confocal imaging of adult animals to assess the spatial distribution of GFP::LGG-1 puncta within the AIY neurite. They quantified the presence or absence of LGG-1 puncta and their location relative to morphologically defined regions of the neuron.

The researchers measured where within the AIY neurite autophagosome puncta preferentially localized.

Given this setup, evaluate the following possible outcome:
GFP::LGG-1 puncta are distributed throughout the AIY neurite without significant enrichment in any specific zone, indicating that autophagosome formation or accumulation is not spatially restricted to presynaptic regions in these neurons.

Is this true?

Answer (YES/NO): NO